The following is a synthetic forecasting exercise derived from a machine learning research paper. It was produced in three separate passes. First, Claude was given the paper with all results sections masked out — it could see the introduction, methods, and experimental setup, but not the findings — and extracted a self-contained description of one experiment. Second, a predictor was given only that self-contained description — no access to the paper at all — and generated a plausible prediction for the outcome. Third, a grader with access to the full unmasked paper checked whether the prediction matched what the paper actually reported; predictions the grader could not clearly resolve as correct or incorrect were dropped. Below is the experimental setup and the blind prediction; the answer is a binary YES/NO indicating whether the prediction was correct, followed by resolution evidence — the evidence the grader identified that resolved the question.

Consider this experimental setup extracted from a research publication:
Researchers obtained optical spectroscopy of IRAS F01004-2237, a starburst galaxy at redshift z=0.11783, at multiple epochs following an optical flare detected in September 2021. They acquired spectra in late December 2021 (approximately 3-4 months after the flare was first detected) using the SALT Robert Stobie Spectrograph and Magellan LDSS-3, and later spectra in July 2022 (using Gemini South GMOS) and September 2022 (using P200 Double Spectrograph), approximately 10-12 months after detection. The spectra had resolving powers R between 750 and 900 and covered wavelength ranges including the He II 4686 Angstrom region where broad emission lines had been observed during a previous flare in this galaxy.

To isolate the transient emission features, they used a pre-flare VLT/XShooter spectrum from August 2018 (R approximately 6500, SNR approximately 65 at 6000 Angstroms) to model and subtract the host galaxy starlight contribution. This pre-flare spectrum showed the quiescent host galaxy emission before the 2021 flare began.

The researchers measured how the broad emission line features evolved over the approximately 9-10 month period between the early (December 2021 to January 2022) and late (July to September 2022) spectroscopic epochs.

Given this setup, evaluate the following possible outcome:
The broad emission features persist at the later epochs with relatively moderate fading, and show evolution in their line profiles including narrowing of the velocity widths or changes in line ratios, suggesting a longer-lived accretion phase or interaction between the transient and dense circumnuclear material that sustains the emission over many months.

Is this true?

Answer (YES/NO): YES